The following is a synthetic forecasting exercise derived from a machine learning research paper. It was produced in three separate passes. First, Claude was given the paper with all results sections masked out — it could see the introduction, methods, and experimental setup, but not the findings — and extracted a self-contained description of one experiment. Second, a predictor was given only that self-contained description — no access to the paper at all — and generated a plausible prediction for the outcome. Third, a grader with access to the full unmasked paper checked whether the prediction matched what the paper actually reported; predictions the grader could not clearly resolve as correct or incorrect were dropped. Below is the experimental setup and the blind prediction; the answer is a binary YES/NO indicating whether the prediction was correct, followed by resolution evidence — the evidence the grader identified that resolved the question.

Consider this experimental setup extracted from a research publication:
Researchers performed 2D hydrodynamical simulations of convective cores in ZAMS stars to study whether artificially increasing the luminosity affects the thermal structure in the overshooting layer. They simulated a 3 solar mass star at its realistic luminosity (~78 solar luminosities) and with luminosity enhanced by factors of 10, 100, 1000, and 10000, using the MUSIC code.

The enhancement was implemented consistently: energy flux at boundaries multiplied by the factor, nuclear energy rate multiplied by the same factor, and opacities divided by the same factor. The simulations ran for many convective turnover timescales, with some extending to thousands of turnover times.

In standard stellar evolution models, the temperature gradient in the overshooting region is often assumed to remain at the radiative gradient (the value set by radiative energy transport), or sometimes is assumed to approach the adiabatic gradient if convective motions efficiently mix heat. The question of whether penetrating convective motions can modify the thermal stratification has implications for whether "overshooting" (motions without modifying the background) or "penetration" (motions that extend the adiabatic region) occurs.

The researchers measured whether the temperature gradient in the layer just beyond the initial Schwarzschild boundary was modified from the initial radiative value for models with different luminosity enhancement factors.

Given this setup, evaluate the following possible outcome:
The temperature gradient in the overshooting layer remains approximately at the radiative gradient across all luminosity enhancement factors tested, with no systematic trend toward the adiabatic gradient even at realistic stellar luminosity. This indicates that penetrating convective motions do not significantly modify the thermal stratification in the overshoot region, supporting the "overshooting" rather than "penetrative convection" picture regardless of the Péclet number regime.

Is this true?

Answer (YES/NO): NO